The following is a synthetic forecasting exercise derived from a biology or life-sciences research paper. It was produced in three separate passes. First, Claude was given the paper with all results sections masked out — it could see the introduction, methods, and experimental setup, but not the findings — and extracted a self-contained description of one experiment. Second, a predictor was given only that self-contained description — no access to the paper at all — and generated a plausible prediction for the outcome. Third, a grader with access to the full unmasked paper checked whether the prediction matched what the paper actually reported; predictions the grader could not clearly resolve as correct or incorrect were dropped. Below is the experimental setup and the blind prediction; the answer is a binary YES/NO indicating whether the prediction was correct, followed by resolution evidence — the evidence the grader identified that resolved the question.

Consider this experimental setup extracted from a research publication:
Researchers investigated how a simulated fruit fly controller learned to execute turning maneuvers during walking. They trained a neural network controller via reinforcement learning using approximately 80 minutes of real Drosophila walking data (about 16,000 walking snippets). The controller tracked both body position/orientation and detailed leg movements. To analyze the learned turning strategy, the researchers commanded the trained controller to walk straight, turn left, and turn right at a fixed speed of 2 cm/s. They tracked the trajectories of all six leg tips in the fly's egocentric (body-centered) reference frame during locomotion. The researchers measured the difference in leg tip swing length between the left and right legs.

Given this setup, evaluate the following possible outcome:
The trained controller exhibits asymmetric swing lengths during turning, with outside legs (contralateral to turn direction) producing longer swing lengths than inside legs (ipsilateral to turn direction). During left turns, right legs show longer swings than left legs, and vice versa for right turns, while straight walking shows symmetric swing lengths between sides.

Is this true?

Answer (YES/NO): NO